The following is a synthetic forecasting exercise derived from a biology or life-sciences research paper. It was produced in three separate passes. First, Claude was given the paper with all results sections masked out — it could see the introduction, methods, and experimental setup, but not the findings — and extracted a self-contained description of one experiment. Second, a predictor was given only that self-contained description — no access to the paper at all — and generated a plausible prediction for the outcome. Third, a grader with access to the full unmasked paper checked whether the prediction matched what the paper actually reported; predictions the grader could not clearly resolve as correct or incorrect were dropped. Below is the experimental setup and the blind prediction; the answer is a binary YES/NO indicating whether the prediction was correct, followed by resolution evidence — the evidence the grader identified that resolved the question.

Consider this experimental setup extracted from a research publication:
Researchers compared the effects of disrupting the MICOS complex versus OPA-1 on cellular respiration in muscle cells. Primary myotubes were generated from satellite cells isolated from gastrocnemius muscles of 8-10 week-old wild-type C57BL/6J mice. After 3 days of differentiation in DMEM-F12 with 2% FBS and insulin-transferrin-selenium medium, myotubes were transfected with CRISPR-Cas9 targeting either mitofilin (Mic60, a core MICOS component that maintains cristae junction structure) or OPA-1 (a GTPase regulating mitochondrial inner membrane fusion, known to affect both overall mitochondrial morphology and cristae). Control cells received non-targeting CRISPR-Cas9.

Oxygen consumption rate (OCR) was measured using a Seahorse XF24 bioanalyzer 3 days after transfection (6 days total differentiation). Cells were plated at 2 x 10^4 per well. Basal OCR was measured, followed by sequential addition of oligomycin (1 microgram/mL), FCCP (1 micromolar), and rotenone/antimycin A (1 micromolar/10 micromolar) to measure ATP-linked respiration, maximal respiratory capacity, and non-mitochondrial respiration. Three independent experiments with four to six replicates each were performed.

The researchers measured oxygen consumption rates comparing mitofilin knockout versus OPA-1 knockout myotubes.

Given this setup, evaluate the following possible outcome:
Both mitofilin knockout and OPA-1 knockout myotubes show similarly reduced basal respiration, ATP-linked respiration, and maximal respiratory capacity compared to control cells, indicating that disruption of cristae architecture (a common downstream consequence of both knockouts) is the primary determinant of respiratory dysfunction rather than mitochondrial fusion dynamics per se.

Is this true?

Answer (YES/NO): YES